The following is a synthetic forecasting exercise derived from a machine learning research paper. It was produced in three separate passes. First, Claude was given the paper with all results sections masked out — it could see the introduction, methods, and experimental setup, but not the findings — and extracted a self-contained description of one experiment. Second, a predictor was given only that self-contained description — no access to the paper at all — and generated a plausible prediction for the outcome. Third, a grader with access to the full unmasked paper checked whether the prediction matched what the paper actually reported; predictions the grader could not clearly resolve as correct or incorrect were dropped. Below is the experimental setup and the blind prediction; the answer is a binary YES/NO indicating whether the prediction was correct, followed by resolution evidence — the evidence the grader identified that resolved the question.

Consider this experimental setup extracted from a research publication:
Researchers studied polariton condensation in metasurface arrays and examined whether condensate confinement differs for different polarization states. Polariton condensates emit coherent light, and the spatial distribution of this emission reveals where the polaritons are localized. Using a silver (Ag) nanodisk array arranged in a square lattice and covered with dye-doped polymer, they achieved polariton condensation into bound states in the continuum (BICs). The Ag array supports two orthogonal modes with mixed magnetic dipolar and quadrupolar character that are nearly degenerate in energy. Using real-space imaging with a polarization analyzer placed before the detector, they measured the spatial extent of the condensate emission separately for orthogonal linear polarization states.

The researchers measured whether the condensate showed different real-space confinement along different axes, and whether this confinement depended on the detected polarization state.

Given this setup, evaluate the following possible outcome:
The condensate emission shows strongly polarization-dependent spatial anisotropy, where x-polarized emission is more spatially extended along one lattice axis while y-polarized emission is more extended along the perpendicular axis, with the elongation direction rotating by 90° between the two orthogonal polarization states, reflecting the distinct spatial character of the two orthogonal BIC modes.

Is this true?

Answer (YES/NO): YES